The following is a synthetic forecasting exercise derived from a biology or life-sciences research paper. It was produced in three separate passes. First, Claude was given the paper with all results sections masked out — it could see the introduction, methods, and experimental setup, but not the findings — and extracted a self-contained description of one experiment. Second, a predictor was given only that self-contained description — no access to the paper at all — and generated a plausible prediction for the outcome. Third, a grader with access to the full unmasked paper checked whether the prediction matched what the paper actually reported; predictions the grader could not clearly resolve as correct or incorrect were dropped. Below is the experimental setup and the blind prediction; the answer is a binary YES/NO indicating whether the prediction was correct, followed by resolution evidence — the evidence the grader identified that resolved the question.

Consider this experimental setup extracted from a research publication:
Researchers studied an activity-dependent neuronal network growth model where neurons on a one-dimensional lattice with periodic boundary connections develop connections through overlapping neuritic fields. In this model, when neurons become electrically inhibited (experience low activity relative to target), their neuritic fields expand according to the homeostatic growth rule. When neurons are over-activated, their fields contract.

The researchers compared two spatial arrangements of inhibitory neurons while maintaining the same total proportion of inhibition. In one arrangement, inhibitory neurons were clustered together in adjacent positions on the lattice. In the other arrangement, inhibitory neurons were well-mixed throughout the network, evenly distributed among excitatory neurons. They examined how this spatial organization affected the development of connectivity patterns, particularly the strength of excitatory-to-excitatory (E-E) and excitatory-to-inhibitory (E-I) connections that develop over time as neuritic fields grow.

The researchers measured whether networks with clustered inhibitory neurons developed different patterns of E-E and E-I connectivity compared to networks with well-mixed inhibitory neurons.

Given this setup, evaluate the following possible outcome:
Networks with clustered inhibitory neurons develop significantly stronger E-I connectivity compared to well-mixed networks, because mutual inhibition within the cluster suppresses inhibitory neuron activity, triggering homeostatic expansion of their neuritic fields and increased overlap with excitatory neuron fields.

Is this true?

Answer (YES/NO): YES